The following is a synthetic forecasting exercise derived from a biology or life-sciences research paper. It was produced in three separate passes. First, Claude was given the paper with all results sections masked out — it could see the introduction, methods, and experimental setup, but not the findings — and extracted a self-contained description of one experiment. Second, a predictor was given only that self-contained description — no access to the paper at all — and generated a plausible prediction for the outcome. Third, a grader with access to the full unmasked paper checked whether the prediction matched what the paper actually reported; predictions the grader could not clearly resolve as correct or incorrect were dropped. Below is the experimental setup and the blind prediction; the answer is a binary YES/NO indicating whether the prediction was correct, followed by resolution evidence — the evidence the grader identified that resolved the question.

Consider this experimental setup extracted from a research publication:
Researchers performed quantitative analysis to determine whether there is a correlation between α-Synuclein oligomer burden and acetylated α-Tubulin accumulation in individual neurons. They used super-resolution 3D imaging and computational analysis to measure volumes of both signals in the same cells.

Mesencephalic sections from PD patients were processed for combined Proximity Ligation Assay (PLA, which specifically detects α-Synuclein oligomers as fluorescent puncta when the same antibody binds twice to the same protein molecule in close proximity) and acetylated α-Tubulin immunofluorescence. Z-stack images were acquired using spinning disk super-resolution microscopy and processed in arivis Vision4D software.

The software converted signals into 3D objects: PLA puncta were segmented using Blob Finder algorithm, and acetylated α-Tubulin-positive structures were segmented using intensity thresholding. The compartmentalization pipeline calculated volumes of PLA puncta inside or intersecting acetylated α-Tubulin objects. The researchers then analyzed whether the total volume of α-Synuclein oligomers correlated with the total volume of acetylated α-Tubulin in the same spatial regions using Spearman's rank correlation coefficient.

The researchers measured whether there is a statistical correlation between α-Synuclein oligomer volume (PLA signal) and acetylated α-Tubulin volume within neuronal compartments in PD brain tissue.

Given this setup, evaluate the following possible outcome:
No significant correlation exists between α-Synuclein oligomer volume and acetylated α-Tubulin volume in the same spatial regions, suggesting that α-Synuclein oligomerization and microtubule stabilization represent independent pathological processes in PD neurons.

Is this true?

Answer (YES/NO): NO